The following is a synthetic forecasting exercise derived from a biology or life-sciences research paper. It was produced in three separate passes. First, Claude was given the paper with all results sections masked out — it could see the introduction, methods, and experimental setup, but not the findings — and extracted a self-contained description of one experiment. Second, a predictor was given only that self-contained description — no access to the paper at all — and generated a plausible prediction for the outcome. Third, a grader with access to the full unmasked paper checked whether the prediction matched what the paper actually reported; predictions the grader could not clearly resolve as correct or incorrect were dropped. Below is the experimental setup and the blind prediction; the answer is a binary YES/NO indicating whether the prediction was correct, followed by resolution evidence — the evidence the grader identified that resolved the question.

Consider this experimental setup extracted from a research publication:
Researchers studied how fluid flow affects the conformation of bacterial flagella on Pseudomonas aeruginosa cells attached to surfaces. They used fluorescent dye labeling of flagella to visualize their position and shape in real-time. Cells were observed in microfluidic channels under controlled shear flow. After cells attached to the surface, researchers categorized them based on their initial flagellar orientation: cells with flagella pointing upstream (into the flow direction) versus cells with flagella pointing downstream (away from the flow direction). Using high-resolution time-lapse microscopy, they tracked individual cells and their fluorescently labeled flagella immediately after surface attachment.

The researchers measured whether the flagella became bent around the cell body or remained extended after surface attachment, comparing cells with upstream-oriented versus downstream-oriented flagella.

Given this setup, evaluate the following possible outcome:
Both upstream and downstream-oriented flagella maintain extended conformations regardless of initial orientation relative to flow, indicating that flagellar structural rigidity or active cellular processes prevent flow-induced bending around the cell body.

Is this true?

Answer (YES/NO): NO